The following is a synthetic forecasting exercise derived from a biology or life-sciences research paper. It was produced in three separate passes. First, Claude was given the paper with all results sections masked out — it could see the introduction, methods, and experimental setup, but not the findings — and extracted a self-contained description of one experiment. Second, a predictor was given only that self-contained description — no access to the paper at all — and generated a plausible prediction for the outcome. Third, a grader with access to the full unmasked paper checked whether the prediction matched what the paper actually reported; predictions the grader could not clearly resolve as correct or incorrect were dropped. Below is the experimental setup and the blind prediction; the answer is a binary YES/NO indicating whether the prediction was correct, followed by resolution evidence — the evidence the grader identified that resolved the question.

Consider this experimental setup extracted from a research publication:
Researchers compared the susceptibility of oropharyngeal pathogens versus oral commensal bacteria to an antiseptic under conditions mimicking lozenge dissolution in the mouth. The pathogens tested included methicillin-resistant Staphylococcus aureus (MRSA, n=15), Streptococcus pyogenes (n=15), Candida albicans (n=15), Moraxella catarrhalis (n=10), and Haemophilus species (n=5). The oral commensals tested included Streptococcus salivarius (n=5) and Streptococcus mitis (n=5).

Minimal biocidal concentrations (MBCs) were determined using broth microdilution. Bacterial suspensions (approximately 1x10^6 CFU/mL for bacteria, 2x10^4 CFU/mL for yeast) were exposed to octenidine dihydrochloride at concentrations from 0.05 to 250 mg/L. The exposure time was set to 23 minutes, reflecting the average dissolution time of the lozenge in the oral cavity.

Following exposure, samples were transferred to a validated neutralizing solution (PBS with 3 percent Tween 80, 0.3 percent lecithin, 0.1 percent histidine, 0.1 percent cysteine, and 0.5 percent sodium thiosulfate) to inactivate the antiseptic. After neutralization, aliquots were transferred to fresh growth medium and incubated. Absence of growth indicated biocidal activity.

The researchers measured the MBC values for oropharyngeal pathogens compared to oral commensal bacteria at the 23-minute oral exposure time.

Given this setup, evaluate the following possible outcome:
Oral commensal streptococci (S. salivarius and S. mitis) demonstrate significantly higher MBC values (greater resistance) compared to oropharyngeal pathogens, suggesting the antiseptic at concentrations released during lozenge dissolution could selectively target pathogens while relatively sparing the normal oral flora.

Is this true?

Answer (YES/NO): NO